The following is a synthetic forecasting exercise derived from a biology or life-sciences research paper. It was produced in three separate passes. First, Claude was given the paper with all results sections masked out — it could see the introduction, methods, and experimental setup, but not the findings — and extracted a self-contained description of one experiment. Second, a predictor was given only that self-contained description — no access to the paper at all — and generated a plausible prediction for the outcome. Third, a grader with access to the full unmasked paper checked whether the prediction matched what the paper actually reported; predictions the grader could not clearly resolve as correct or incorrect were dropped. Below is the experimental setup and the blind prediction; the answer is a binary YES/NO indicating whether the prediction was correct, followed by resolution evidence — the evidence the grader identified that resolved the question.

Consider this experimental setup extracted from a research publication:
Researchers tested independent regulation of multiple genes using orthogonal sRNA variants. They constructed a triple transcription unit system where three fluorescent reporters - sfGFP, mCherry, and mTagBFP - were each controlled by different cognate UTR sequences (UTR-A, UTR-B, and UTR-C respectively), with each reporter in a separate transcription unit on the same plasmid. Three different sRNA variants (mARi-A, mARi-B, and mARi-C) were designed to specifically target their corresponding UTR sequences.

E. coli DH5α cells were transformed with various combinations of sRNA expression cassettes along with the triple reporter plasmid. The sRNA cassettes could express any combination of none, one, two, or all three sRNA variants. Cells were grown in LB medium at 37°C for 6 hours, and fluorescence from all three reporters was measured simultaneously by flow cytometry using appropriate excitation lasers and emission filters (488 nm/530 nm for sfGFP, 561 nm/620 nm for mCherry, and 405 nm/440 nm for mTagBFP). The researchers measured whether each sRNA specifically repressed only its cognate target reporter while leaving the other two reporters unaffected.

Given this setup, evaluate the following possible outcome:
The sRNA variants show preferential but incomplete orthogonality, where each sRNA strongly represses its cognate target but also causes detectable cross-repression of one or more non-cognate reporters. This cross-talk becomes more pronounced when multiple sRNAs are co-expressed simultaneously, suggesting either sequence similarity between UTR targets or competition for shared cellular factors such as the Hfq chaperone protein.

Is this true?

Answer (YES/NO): NO